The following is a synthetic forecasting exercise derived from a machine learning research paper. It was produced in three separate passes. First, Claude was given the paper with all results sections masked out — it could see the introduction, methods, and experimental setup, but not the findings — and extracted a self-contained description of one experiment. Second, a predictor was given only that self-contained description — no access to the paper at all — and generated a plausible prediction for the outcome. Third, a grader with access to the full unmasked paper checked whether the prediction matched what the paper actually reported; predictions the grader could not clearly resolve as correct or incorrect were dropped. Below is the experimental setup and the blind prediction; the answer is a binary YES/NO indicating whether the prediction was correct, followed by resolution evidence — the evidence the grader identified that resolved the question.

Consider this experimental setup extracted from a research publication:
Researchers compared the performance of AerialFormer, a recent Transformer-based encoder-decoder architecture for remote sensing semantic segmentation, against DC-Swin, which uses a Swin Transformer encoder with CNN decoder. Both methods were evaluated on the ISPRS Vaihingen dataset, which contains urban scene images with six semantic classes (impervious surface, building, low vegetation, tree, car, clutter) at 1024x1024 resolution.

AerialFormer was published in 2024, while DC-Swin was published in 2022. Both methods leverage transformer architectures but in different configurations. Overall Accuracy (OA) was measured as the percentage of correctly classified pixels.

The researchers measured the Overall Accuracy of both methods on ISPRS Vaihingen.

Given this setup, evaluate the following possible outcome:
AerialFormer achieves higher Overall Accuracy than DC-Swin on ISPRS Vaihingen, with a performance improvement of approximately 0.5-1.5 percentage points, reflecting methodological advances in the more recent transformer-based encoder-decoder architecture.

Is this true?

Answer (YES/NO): NO